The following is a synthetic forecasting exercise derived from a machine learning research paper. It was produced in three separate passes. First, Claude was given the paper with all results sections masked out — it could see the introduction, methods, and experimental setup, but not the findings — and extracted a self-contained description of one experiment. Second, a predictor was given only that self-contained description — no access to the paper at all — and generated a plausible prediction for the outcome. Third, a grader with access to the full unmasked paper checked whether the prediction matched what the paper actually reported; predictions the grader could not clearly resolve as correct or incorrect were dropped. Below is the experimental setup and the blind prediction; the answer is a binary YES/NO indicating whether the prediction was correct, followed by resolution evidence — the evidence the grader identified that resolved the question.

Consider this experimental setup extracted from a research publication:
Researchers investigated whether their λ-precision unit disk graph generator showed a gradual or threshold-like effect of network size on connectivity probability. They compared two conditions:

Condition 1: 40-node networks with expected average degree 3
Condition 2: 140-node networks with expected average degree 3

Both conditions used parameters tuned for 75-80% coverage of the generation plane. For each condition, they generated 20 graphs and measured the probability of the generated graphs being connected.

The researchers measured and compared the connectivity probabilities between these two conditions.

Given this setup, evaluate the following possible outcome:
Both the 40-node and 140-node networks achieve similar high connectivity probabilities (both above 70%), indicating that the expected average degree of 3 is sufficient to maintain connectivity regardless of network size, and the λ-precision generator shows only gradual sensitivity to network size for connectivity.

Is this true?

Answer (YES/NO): NO